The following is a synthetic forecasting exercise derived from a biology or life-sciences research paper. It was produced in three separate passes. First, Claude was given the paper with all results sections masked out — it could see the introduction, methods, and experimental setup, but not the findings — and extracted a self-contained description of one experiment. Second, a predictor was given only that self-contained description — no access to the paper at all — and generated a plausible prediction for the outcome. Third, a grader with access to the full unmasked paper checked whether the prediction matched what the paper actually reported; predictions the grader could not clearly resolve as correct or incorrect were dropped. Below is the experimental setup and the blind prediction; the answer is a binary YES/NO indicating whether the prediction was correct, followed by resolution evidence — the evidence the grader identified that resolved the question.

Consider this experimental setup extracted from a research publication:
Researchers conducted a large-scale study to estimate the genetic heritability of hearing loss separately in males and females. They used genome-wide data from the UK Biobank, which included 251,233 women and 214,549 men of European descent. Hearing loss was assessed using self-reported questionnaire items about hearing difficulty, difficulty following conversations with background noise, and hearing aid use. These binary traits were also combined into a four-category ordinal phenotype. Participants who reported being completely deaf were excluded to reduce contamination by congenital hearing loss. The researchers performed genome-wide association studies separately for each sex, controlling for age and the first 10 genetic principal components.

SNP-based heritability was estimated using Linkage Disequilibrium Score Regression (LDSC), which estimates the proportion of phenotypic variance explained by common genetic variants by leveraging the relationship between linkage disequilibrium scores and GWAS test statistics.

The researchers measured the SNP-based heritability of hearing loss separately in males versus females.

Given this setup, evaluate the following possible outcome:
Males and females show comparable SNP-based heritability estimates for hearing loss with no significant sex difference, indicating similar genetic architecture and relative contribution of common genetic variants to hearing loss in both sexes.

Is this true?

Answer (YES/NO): YES